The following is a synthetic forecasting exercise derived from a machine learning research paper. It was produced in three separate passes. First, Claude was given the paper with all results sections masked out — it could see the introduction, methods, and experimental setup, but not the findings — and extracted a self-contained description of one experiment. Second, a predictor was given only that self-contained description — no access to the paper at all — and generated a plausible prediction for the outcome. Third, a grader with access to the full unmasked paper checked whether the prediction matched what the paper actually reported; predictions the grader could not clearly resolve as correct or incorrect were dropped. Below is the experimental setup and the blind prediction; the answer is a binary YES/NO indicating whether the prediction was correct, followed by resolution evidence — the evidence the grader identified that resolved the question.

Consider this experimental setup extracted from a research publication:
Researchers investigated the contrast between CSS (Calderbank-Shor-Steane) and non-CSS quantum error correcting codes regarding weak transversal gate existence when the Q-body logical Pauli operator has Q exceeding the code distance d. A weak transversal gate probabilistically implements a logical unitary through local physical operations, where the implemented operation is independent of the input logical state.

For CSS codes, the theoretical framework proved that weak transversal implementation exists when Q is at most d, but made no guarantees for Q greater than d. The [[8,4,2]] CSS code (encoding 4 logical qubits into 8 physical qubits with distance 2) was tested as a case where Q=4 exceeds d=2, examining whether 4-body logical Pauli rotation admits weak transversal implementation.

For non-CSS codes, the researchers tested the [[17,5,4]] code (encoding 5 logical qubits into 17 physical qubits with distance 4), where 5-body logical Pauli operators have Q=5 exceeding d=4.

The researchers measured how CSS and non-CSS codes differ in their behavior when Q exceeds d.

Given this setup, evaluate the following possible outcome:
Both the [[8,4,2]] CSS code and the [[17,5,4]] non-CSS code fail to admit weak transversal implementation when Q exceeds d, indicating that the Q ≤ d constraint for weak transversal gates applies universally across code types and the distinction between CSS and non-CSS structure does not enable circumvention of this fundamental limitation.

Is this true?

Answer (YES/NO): NO